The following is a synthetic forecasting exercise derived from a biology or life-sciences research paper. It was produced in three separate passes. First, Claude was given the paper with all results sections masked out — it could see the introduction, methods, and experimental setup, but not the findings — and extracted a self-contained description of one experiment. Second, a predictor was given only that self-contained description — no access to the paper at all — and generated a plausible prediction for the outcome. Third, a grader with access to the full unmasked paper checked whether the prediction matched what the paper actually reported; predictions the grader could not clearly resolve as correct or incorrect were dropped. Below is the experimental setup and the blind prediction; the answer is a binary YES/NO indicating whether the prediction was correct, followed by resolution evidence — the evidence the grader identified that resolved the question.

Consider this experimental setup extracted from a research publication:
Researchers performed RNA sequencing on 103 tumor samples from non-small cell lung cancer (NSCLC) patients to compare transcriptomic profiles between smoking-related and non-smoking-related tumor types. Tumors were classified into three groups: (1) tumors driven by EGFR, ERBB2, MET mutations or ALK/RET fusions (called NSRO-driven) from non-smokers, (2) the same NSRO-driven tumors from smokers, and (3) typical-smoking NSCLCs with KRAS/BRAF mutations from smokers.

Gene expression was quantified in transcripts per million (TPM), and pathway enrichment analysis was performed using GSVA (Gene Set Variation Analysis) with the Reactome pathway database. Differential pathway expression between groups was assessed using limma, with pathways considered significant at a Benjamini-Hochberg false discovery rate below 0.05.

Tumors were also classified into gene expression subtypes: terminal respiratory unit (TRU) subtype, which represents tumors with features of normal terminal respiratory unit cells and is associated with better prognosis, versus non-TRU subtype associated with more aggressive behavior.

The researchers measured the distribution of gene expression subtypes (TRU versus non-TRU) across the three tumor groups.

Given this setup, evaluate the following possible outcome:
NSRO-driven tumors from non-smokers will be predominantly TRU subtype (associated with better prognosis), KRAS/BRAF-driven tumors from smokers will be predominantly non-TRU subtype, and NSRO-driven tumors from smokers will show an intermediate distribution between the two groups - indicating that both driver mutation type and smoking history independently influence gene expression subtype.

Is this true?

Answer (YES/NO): NO